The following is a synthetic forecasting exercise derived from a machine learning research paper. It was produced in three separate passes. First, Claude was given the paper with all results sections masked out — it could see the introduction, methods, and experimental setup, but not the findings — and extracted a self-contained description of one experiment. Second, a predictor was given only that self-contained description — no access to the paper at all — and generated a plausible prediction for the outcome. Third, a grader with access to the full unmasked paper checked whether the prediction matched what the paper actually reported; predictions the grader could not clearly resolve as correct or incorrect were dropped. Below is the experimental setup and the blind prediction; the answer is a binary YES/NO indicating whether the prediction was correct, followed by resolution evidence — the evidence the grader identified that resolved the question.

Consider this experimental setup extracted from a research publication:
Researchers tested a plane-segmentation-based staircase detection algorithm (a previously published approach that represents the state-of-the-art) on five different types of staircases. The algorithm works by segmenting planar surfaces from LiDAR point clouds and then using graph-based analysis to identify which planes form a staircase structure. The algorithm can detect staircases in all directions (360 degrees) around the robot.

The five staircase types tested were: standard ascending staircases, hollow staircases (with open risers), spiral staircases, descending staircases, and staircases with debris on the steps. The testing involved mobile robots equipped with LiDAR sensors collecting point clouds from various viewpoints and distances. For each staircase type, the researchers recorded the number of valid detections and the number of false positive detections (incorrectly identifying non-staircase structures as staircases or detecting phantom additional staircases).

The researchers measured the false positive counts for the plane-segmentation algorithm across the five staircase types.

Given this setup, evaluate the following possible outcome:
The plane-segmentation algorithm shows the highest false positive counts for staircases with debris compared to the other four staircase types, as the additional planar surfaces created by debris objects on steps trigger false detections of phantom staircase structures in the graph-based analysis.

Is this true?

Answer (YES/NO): NO